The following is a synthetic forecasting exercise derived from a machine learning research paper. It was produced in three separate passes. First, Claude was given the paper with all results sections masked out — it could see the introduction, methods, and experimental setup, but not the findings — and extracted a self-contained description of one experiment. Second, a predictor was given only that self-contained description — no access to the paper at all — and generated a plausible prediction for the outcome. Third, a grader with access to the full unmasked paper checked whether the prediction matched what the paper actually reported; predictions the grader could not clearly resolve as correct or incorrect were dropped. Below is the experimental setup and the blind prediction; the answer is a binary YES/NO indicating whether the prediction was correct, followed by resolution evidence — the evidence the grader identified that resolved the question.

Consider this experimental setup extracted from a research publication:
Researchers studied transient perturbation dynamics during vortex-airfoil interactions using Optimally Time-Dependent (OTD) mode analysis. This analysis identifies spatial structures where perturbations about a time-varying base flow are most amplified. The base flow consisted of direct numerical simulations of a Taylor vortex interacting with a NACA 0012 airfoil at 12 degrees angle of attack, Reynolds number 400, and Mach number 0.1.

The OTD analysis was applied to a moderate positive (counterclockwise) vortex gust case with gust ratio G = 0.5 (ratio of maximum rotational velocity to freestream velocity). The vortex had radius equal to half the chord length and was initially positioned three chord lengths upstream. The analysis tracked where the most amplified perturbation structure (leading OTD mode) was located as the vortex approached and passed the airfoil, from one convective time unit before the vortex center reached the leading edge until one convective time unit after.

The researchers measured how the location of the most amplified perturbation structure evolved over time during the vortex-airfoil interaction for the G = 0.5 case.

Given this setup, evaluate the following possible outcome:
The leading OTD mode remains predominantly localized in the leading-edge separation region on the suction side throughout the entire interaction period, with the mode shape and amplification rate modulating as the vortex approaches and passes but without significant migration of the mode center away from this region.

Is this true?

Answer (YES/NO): NO